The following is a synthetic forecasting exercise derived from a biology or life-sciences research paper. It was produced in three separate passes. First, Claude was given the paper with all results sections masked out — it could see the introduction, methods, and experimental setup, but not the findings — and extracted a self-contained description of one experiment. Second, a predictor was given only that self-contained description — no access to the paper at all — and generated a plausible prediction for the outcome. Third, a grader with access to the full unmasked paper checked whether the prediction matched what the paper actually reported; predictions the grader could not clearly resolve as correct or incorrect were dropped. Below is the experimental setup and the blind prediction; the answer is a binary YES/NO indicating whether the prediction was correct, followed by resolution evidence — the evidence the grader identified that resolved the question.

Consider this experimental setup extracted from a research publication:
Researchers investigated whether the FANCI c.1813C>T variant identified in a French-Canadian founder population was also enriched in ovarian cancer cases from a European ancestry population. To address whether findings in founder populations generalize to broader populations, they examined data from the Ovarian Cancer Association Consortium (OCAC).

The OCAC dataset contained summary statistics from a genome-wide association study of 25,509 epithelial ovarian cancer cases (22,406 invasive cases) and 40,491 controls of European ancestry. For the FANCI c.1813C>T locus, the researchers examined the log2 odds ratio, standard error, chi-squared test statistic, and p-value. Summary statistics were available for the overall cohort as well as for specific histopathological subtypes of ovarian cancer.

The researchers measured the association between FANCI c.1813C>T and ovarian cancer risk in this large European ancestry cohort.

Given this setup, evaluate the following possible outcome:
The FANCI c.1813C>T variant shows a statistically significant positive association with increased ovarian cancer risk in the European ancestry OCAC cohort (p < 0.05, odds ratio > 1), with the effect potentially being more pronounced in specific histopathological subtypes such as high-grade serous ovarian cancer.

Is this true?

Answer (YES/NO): NO